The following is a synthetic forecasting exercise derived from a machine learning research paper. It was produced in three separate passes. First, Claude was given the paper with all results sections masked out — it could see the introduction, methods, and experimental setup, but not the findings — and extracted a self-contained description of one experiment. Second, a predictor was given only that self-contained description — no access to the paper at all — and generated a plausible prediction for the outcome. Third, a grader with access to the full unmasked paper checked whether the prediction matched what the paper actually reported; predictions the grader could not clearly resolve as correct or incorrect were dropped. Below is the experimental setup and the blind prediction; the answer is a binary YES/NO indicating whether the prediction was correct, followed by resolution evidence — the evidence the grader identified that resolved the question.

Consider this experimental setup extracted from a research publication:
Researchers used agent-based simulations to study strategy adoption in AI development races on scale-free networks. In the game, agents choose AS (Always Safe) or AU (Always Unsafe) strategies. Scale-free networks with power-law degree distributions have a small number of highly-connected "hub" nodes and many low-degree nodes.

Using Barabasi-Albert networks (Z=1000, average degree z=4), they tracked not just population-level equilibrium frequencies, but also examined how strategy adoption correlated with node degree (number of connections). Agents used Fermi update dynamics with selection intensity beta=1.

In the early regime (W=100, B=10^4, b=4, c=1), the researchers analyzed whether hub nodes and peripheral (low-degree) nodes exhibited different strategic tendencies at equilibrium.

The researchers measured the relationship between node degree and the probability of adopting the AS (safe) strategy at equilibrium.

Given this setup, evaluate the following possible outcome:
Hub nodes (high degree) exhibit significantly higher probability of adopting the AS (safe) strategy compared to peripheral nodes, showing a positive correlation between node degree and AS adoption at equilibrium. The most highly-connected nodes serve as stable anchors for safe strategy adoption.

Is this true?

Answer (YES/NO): NO